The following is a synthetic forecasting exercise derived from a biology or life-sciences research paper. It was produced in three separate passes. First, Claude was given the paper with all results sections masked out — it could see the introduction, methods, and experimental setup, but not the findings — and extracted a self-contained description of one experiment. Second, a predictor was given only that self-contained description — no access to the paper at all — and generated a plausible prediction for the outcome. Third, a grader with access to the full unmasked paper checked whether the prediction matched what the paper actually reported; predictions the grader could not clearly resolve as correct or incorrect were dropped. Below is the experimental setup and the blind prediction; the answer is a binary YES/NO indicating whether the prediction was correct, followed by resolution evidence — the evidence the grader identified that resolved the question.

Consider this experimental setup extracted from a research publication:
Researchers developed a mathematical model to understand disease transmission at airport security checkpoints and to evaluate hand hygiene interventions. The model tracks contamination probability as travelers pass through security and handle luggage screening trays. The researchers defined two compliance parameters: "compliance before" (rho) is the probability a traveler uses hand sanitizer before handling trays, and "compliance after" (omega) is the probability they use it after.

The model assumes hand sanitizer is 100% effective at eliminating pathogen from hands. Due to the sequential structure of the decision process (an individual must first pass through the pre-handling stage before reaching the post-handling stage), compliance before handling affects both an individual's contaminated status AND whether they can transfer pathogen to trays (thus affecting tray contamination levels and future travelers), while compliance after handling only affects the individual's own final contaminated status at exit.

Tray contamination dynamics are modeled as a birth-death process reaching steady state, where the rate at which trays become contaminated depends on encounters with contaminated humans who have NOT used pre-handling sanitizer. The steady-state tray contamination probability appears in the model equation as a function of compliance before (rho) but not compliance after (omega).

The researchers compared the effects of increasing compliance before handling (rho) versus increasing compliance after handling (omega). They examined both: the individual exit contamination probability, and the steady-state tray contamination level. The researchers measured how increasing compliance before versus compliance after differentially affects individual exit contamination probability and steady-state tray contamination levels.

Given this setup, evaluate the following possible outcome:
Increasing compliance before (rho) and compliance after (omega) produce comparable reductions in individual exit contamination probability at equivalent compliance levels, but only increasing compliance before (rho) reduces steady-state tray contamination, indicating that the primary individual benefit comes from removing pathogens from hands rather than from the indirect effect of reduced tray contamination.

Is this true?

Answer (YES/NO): NO